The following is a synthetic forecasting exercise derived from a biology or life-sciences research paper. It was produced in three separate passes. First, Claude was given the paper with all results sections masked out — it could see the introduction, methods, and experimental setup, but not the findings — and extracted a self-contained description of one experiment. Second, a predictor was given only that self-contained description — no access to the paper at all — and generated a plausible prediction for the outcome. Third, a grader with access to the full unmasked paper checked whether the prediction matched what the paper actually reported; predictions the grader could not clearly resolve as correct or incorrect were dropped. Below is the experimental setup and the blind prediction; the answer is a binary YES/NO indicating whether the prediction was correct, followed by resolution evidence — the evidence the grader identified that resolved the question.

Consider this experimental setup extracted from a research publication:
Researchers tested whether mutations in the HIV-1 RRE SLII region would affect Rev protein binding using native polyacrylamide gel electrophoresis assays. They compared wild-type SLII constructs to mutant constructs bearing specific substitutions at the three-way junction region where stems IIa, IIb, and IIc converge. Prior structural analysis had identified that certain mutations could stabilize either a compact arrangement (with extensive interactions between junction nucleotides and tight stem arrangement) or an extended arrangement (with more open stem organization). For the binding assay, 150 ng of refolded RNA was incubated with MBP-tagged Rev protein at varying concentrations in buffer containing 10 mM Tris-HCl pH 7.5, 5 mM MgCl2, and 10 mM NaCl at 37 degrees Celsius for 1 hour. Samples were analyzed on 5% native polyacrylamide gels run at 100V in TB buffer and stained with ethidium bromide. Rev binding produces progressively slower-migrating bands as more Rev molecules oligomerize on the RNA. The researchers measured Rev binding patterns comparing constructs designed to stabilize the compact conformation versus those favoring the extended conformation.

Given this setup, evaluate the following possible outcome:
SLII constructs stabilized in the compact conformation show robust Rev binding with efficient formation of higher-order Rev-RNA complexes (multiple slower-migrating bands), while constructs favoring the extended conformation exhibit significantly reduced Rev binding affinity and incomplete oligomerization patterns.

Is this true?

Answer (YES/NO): YES